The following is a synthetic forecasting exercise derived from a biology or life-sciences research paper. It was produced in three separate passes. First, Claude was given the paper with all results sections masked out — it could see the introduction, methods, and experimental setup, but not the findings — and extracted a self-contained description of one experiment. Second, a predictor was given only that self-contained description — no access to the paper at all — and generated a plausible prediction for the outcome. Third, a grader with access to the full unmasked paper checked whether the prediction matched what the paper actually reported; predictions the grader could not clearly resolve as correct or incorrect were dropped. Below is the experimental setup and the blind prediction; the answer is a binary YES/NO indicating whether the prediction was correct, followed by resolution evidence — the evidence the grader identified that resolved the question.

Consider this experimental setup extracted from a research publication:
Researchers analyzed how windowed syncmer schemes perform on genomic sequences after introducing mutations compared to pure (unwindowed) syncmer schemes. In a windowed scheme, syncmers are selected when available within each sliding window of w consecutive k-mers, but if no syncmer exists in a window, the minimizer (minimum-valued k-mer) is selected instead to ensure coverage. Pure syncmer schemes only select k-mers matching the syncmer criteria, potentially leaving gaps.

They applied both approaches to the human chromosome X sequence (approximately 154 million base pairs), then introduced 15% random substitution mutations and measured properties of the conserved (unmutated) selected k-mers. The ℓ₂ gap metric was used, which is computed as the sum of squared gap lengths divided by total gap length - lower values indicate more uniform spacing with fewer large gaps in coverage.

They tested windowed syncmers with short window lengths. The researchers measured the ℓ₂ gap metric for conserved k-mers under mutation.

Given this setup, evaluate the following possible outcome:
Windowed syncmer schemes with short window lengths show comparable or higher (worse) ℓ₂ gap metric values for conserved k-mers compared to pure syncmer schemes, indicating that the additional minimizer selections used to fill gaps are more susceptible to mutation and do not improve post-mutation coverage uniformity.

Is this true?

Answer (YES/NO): NO